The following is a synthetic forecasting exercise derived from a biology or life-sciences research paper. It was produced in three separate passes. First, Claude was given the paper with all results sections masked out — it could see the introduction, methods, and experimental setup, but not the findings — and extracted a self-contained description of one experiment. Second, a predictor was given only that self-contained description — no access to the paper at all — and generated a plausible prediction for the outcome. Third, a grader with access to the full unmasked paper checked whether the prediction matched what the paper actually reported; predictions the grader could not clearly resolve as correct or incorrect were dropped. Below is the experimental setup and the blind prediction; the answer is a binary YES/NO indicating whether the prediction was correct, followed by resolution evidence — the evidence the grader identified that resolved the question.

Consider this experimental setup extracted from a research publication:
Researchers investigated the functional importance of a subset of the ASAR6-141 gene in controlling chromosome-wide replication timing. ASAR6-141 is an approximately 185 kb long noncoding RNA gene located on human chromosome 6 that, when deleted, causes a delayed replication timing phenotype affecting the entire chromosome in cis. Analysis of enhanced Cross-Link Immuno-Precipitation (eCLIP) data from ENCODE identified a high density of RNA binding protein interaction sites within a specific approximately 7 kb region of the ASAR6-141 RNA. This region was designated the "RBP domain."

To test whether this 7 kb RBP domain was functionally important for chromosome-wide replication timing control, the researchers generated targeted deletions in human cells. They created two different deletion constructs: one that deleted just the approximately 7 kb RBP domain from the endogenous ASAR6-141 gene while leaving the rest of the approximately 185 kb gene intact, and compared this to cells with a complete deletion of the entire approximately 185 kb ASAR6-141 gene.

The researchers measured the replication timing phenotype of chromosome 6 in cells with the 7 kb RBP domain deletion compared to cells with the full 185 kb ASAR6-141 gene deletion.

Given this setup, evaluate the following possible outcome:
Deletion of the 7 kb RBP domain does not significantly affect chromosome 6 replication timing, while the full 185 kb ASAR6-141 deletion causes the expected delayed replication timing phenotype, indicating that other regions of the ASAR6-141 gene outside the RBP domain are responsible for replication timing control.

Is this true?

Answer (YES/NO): NO